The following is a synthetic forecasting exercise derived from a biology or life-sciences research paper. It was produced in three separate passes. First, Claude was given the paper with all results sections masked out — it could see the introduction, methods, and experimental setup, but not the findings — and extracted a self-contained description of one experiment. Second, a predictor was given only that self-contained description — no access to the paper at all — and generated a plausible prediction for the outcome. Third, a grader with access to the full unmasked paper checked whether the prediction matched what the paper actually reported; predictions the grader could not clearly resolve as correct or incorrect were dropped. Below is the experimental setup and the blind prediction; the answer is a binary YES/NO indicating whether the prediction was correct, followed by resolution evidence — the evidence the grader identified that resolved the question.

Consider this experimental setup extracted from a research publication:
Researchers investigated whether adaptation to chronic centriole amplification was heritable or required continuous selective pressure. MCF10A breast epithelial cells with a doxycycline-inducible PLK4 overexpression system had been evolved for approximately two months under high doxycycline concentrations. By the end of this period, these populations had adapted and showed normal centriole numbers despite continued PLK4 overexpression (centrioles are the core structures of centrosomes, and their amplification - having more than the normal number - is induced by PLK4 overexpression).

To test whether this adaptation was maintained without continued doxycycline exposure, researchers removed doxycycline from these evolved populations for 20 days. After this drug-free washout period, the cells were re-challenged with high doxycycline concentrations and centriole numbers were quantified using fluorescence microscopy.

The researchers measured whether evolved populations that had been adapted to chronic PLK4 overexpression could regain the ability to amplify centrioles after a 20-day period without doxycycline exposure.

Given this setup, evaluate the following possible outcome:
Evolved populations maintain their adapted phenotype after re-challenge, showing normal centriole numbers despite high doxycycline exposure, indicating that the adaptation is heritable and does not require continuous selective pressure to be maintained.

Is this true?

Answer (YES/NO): YES